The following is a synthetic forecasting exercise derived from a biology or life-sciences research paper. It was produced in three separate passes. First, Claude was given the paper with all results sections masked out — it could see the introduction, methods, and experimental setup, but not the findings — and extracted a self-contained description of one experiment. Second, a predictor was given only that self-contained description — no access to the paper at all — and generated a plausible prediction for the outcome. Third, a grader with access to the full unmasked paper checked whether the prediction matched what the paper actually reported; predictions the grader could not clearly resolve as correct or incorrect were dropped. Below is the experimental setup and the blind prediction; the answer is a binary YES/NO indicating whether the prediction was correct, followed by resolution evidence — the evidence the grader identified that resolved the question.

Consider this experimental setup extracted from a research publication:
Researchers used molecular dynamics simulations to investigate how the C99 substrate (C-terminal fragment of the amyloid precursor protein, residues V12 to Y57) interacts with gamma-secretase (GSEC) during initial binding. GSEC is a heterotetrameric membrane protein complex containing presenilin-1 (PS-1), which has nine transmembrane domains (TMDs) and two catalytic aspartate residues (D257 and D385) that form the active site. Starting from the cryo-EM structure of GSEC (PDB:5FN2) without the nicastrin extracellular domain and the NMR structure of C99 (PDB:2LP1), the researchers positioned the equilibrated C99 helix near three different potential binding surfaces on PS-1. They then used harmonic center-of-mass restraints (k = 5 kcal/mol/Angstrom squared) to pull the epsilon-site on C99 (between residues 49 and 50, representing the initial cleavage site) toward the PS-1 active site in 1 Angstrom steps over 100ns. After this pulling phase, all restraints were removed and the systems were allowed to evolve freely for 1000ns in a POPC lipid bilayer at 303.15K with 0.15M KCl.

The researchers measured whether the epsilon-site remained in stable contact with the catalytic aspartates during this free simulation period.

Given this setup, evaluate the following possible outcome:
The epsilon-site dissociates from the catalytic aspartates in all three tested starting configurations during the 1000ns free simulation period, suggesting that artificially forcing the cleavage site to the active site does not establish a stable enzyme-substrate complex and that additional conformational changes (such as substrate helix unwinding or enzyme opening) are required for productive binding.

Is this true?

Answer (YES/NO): YES